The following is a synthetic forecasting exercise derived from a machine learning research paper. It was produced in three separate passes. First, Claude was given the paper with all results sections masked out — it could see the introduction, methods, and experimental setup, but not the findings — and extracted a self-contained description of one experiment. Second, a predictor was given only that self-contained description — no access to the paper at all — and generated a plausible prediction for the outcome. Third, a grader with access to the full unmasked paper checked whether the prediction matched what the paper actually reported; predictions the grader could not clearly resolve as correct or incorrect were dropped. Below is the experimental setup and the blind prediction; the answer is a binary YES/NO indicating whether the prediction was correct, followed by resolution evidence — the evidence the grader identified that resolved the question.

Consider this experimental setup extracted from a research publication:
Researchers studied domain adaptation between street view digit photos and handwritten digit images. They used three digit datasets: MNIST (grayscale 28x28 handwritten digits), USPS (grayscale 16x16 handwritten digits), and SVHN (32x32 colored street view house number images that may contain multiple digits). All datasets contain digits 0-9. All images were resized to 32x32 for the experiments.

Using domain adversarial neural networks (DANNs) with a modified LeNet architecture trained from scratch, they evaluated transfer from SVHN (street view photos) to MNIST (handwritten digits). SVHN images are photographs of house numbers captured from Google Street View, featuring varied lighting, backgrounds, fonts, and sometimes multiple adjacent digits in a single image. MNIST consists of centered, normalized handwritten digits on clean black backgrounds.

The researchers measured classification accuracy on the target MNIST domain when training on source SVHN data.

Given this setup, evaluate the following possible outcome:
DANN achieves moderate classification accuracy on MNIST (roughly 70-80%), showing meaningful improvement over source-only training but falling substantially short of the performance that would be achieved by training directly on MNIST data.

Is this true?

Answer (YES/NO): NO